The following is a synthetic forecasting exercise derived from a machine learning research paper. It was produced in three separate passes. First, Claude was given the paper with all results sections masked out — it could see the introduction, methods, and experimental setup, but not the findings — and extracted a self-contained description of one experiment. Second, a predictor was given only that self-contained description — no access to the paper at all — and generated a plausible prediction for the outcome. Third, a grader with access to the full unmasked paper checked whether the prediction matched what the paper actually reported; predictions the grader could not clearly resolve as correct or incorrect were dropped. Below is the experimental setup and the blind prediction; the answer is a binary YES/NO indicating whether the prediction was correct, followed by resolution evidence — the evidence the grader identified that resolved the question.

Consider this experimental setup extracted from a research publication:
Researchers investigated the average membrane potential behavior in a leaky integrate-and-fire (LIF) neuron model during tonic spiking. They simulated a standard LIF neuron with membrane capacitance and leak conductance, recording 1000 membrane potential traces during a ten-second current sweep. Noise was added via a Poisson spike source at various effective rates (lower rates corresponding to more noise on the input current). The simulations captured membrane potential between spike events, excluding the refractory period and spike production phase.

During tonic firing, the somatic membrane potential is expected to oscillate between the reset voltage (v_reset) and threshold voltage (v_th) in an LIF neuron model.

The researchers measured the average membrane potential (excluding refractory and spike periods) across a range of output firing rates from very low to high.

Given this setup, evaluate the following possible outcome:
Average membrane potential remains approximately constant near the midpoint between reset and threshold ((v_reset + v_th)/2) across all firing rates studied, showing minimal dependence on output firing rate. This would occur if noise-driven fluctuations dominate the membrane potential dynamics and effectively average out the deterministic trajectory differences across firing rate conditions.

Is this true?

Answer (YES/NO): NO